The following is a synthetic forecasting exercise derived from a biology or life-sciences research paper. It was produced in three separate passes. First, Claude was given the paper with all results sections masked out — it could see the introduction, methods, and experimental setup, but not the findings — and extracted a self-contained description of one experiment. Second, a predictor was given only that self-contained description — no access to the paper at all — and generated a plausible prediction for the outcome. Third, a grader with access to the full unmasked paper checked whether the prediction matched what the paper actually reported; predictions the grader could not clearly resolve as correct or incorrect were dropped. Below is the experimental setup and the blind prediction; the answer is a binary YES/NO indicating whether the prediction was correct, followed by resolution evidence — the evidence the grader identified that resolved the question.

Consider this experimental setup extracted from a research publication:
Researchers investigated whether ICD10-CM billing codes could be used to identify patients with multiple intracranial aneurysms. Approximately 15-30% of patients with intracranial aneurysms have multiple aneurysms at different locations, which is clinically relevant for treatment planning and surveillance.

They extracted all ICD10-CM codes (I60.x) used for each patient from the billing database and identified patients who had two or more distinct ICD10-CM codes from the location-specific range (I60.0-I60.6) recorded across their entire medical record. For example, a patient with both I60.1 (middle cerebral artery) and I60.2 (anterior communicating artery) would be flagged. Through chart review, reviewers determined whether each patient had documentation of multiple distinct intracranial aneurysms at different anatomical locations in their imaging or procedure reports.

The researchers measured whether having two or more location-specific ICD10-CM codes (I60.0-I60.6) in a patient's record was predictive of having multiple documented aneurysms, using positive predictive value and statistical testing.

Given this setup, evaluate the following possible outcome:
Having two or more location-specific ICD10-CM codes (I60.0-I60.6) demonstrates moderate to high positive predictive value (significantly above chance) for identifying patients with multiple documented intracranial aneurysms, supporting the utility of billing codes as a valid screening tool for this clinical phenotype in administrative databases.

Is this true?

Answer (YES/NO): NO